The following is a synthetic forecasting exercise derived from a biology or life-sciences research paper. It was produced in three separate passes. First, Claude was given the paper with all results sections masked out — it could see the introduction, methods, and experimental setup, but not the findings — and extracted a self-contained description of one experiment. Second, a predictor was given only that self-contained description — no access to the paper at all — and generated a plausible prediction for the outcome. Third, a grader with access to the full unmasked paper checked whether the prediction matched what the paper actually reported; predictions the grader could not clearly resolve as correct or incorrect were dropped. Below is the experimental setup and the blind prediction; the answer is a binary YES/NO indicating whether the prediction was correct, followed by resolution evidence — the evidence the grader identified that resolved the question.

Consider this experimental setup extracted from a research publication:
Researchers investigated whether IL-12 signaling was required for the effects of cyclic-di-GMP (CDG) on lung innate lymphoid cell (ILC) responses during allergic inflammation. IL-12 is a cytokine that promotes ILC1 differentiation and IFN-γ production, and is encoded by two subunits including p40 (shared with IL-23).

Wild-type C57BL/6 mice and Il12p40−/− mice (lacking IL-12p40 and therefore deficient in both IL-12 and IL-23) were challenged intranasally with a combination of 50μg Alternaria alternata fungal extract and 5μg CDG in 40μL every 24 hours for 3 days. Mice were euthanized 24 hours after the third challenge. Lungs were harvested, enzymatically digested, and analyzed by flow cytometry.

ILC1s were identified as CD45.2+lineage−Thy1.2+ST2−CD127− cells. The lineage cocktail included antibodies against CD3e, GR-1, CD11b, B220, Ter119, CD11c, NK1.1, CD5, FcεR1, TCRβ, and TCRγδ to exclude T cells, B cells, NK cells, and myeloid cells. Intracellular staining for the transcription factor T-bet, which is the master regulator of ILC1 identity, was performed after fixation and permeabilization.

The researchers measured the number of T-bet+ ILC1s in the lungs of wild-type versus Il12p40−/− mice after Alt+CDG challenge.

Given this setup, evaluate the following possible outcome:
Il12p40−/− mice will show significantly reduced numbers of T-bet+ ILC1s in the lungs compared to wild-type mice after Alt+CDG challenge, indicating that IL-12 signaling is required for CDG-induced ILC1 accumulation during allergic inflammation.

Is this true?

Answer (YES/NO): NO